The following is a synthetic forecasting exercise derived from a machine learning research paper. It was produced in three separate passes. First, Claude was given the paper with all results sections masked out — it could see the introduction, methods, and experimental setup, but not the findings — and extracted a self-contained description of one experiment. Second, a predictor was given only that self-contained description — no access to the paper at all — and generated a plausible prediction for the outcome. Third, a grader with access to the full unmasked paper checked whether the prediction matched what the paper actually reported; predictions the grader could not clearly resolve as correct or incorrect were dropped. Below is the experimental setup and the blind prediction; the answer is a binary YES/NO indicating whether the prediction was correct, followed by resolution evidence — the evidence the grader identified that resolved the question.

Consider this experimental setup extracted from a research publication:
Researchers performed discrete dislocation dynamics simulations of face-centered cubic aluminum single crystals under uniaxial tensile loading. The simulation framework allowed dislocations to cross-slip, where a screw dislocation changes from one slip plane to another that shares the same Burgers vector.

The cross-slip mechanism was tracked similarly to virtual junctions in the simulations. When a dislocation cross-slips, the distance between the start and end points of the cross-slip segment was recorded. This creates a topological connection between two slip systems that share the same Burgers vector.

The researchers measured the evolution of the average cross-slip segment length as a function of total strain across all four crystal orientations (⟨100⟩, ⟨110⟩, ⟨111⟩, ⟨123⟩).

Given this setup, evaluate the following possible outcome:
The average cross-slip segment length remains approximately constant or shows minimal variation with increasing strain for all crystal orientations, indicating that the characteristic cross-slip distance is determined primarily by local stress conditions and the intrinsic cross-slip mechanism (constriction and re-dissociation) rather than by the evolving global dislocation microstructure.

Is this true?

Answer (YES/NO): NO